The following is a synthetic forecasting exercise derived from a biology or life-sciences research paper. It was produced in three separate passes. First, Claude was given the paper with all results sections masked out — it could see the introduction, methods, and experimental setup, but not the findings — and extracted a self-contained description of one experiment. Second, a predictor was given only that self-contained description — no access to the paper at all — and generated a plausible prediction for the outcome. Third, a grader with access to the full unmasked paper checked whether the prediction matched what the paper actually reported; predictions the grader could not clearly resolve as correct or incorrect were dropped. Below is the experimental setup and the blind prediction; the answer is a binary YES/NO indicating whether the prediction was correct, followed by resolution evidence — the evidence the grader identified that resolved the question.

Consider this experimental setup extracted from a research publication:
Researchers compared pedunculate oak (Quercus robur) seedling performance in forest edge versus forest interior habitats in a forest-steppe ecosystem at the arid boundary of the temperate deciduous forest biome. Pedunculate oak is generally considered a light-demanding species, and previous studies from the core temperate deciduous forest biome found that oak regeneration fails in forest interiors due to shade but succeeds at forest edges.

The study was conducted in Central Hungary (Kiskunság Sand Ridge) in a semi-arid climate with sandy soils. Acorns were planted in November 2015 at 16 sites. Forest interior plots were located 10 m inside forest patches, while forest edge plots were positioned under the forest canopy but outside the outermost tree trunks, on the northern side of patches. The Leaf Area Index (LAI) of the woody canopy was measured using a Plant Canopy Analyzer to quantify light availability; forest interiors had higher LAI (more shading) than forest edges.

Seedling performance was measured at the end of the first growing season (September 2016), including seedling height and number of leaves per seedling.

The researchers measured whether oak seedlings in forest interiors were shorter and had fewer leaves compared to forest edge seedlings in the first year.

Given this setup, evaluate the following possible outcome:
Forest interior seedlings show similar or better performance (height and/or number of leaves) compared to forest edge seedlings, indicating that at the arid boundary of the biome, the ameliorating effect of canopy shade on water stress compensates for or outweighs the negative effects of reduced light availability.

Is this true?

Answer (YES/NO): YES